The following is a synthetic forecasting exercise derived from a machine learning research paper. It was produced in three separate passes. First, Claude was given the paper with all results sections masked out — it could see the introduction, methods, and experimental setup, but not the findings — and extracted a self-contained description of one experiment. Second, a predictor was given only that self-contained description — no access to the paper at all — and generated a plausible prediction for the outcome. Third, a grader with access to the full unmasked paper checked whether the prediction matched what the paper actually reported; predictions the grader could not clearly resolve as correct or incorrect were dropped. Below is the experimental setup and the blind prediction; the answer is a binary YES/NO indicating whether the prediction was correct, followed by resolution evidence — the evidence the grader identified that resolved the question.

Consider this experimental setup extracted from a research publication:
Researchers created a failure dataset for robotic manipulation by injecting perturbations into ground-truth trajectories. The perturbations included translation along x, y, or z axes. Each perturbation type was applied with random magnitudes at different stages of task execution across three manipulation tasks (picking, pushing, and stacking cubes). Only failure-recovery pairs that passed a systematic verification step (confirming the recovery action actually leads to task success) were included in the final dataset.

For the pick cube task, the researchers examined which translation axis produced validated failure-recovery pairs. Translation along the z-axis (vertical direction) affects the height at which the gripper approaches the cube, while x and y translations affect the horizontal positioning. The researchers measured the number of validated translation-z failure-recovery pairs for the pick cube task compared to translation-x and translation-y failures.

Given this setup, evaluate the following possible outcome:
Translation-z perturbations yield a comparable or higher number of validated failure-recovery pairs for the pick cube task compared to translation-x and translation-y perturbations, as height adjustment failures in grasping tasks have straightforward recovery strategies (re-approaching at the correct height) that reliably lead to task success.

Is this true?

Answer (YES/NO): NO